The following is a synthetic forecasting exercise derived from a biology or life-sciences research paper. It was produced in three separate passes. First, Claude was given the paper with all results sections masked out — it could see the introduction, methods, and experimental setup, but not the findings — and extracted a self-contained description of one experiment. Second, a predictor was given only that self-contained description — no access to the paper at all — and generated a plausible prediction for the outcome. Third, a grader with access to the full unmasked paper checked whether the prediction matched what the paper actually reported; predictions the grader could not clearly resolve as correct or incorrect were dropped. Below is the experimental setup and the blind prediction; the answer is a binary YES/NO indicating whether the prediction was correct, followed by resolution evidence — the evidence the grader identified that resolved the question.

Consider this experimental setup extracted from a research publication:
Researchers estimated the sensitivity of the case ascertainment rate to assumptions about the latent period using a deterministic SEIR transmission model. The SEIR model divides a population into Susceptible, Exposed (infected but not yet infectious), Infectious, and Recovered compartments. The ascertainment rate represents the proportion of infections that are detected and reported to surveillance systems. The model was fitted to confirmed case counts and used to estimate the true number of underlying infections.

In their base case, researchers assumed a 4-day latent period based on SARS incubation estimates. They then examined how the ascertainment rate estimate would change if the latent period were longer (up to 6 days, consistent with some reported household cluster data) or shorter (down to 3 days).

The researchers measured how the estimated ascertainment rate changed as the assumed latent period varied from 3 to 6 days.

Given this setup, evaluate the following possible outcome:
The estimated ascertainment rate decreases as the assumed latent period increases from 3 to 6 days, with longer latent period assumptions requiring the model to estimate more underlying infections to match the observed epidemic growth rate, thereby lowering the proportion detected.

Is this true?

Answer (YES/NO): YES